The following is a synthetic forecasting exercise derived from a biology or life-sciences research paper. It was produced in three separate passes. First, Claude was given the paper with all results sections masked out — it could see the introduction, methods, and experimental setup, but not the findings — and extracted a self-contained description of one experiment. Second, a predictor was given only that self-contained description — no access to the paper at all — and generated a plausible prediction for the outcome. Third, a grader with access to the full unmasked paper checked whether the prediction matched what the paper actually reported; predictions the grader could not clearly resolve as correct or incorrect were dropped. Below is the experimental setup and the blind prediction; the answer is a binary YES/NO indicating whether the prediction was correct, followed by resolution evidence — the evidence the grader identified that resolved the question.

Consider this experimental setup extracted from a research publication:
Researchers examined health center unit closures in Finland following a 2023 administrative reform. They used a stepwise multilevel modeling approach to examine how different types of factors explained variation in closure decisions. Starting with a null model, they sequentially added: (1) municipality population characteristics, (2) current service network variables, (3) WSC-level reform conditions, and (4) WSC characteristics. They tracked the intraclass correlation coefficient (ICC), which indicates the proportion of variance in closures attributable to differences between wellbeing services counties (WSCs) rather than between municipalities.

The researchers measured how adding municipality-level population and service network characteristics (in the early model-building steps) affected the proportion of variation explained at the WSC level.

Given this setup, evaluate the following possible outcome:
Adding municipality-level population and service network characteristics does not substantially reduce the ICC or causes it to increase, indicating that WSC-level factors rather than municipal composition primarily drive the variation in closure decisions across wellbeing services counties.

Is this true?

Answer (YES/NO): YES